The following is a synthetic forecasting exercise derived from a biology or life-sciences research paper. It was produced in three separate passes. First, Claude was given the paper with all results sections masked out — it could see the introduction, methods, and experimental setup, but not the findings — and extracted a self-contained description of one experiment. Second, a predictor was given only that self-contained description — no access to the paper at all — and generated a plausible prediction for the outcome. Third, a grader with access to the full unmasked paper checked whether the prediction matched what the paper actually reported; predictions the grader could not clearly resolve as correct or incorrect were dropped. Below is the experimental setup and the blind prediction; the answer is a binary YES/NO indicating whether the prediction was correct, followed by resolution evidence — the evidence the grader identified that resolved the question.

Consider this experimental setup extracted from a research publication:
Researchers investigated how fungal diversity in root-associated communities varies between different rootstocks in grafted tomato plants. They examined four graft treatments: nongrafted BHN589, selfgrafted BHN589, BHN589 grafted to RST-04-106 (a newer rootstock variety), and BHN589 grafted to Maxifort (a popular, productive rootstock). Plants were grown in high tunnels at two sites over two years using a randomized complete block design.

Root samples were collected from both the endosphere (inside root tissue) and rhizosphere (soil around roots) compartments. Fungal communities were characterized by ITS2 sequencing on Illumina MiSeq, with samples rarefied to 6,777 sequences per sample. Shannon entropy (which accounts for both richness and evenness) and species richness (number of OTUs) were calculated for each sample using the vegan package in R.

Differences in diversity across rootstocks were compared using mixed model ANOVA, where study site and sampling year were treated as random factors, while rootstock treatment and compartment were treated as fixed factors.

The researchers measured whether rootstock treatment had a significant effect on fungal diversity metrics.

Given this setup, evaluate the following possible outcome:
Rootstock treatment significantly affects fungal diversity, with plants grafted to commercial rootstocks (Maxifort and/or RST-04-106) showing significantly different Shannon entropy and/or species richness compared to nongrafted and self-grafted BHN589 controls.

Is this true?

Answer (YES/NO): YES